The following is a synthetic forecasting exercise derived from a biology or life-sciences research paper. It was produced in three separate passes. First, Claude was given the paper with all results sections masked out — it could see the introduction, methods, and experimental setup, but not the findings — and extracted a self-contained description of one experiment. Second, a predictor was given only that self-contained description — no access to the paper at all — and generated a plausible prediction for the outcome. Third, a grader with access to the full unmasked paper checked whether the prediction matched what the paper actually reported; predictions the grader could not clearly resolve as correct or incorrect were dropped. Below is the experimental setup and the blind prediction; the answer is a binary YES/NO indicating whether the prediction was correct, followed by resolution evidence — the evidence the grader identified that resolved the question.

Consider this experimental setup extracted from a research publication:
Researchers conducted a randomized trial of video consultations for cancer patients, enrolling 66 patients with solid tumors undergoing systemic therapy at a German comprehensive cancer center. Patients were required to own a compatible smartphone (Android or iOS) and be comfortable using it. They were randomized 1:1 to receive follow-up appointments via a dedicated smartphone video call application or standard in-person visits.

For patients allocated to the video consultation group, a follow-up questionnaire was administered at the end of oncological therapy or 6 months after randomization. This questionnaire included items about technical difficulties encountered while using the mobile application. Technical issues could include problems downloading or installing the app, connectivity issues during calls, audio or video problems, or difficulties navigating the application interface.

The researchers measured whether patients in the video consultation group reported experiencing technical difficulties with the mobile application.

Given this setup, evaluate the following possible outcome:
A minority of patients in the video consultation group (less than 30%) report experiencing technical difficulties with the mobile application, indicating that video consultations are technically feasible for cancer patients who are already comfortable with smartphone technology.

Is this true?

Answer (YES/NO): YES